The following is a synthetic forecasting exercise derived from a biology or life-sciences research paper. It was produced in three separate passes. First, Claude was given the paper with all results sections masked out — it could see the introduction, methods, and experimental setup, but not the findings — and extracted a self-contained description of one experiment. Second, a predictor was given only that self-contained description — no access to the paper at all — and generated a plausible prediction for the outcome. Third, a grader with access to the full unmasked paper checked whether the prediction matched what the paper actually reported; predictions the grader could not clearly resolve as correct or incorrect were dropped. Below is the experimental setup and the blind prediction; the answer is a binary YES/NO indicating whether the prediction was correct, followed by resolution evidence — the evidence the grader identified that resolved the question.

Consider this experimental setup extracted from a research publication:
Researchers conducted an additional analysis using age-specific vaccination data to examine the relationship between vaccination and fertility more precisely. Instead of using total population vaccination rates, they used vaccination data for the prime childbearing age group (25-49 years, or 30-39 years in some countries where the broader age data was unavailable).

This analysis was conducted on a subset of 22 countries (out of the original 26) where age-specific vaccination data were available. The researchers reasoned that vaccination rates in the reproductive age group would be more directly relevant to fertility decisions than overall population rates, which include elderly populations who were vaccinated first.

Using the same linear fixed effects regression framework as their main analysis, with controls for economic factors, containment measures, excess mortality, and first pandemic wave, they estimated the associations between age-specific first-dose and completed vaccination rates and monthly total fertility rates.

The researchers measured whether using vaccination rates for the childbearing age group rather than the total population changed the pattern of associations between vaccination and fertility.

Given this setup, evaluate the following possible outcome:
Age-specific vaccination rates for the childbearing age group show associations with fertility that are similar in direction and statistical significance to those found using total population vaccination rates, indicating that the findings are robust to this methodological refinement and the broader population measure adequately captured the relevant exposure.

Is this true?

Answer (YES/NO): YES